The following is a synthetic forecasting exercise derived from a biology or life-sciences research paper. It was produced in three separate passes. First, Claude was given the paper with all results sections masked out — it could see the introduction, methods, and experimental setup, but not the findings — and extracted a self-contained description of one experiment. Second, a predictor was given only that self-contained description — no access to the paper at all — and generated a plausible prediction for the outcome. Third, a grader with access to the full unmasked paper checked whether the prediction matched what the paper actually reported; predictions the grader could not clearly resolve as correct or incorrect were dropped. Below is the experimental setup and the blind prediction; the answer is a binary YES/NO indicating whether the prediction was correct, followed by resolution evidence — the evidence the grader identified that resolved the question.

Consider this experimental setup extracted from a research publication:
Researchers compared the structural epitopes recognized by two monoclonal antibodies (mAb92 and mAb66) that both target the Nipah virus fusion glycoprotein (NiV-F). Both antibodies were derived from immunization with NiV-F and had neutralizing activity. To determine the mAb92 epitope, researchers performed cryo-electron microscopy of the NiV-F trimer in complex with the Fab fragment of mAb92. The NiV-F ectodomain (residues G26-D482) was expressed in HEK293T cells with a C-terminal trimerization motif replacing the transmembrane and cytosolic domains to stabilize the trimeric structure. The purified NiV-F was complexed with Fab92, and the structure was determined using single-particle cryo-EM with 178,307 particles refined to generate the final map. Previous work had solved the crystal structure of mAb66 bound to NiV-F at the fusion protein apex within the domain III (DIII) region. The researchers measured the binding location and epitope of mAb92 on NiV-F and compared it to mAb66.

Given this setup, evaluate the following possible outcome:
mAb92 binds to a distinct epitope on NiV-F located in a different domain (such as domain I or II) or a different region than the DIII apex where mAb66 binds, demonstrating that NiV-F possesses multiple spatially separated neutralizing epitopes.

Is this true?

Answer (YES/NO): NO